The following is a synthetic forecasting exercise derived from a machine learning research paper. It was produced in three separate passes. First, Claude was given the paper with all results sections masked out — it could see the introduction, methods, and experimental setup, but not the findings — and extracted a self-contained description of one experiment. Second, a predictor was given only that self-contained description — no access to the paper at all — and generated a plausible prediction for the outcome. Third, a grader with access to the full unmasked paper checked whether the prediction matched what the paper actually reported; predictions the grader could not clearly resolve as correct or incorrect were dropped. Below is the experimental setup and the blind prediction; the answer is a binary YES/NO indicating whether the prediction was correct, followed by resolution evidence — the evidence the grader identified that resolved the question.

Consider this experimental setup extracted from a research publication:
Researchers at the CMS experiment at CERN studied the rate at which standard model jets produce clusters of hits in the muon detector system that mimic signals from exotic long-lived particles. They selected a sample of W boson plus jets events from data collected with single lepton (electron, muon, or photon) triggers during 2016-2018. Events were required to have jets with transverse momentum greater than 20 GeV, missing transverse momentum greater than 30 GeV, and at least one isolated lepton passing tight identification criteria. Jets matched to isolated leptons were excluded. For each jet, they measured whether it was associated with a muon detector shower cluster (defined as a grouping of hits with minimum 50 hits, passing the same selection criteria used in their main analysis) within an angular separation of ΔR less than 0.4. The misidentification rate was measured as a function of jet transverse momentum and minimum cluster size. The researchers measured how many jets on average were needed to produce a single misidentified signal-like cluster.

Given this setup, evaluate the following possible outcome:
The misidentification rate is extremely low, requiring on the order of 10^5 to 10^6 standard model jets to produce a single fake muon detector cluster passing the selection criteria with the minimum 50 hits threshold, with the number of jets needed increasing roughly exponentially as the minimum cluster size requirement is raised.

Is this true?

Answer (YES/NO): NO